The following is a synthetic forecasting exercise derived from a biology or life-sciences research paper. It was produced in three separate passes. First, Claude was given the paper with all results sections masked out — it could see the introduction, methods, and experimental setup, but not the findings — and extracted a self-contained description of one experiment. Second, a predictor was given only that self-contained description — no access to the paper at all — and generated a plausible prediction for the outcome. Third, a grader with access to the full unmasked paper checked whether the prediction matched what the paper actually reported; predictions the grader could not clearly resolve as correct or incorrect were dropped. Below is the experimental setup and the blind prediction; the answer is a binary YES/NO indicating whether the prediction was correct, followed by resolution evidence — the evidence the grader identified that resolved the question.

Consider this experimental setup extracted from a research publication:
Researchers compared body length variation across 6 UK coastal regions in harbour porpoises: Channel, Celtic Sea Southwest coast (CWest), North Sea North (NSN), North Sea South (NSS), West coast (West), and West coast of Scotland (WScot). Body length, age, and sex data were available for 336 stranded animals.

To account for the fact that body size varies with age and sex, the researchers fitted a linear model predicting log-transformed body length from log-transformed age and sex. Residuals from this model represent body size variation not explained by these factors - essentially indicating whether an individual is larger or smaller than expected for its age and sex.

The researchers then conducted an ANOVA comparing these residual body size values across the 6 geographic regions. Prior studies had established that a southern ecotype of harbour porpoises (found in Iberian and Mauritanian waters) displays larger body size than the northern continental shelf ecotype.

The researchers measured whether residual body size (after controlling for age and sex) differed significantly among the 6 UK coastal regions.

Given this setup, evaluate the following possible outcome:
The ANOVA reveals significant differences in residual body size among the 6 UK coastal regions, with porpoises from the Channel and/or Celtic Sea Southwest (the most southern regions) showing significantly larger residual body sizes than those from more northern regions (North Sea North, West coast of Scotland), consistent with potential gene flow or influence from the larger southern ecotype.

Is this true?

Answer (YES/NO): YES